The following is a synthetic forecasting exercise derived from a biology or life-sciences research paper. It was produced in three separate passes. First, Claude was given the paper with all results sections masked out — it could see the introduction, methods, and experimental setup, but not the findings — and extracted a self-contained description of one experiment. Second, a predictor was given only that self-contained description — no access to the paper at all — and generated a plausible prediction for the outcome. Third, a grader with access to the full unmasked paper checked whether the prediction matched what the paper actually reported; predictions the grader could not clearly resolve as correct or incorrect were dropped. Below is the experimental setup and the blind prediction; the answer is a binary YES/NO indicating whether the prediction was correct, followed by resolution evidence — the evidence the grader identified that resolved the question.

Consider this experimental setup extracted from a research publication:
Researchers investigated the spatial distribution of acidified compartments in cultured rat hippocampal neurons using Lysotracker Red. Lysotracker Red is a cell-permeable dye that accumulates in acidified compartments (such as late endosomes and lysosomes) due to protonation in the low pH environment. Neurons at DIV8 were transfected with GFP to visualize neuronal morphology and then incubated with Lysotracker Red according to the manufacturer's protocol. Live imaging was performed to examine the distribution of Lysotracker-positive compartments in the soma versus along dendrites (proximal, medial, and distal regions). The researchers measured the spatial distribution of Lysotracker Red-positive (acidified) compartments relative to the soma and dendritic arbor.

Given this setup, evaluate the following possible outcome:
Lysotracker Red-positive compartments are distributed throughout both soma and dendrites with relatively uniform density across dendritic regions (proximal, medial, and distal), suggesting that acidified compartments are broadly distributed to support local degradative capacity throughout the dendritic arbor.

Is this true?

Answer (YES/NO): NO